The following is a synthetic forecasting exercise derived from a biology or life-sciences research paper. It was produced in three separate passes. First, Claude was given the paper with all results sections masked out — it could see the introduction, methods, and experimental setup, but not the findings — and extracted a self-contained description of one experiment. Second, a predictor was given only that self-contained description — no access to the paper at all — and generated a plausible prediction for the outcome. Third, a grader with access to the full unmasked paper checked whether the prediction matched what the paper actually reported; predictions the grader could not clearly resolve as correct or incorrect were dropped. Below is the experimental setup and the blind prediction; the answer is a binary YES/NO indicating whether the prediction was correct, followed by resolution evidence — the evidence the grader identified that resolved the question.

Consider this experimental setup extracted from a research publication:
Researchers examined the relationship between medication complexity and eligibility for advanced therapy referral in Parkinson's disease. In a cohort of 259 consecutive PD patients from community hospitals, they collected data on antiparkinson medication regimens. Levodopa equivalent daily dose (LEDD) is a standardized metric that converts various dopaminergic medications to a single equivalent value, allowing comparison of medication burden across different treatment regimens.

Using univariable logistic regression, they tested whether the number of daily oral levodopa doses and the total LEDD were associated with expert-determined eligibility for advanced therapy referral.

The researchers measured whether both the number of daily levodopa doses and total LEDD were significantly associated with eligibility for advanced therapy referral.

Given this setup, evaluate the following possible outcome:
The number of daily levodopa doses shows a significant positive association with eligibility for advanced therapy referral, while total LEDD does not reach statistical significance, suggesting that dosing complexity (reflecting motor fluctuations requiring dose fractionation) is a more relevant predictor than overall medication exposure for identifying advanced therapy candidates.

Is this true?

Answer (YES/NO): NO